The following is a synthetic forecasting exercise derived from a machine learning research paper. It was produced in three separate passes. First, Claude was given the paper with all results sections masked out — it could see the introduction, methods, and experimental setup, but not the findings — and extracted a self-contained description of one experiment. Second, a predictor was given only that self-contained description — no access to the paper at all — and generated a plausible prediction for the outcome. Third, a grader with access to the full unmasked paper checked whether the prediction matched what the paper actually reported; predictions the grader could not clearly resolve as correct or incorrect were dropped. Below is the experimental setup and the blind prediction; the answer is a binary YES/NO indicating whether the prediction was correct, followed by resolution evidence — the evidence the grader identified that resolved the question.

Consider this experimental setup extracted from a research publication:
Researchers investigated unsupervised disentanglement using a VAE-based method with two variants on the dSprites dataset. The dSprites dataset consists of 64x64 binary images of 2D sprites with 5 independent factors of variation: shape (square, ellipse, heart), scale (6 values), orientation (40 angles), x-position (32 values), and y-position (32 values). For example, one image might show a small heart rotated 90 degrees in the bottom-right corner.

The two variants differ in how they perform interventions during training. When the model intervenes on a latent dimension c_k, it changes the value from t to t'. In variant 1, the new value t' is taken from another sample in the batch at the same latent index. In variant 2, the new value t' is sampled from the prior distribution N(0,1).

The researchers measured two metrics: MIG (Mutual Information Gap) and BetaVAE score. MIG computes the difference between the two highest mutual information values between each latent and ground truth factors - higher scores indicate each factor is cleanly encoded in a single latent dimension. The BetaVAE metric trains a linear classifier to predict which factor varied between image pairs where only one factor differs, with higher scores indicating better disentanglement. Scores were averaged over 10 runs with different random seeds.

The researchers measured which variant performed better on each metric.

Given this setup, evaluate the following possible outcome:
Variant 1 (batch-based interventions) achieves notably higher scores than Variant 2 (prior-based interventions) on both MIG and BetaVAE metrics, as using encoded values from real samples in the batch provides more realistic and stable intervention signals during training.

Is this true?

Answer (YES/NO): NO